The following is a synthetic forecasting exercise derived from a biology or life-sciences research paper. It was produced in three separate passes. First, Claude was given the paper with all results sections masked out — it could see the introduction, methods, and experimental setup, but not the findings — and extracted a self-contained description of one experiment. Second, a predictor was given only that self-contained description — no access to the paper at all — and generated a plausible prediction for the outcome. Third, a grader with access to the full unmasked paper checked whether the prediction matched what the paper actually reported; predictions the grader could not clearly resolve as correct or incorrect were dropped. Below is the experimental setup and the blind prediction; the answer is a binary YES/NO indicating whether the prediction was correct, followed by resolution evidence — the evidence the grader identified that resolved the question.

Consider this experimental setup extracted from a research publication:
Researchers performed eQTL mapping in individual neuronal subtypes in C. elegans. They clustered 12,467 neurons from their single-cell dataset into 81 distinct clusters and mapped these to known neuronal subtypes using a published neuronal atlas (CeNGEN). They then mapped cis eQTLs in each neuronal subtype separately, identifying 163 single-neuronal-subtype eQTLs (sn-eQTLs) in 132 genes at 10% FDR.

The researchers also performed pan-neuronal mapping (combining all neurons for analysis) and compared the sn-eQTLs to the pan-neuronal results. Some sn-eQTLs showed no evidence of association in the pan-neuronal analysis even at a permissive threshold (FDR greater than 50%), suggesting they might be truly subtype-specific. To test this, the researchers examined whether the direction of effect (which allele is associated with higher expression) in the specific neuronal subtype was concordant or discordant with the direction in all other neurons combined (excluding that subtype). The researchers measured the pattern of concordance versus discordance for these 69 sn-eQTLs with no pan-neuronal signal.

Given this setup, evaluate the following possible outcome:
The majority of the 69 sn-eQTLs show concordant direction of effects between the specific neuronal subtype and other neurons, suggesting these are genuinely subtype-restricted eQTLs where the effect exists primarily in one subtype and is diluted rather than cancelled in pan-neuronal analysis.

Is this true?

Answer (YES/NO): NO